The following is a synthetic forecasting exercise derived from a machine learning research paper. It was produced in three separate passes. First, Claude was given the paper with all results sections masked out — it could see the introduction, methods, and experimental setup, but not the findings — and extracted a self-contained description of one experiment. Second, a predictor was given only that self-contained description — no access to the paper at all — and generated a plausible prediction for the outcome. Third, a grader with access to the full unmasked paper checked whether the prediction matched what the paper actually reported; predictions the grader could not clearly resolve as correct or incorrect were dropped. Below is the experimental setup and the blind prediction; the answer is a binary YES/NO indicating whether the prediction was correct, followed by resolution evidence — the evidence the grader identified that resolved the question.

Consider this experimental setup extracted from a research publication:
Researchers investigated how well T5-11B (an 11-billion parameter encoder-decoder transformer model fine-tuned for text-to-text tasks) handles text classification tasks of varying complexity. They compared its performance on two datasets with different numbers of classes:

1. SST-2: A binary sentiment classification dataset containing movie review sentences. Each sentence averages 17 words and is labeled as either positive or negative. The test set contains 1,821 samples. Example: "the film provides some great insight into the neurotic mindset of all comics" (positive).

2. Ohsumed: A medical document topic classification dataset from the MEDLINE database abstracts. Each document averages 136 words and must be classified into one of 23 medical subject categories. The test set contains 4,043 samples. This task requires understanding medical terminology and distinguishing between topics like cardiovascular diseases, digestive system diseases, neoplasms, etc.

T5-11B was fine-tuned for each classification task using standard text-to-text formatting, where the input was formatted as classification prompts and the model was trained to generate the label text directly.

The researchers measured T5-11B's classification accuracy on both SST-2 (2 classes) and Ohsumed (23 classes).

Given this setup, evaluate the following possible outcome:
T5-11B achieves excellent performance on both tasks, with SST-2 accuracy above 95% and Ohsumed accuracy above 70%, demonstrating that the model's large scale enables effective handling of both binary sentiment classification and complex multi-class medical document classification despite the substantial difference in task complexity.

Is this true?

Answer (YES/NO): NO